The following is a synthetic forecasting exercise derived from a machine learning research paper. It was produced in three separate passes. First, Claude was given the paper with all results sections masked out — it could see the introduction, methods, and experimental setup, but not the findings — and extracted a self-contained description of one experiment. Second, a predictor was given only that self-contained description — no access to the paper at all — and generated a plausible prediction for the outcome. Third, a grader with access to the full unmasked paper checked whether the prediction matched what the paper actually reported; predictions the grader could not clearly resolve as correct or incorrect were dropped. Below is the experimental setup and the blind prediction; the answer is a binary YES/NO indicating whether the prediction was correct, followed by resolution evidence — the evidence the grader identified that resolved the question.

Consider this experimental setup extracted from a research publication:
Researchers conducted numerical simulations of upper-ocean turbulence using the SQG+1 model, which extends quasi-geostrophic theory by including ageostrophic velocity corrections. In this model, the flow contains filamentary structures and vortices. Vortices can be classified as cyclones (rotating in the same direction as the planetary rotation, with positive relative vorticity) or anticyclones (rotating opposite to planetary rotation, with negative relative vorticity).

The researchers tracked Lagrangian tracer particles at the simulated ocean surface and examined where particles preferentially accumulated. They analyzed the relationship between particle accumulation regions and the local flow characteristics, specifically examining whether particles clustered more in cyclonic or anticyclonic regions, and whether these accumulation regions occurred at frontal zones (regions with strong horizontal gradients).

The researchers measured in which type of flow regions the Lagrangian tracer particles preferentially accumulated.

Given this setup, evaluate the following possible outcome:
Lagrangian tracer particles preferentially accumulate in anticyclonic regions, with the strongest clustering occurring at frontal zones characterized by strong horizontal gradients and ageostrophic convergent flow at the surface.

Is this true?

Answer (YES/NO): NO